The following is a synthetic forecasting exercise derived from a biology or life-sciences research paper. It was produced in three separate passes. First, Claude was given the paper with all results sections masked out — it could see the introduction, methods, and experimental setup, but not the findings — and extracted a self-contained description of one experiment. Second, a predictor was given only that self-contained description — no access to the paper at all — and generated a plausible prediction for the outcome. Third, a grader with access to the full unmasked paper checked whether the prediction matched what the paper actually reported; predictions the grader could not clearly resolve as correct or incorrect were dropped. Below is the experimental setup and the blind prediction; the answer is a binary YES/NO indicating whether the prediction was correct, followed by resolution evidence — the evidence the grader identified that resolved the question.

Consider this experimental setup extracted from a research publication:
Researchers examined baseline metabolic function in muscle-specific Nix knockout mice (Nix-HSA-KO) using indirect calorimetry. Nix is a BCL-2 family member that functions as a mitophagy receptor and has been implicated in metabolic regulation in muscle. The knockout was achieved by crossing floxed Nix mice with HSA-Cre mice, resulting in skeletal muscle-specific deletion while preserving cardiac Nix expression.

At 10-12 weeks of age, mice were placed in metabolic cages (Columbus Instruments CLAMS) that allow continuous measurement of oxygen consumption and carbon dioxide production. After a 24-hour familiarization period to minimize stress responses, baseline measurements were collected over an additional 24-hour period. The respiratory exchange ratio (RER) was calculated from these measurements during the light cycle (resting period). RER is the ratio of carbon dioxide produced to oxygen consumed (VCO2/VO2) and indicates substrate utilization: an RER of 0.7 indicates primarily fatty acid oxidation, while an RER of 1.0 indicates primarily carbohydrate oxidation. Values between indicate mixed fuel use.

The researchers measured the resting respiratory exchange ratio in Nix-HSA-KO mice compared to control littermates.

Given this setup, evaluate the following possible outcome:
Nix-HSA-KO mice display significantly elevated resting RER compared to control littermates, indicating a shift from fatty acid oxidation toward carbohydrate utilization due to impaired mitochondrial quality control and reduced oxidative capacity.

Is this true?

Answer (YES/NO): YES